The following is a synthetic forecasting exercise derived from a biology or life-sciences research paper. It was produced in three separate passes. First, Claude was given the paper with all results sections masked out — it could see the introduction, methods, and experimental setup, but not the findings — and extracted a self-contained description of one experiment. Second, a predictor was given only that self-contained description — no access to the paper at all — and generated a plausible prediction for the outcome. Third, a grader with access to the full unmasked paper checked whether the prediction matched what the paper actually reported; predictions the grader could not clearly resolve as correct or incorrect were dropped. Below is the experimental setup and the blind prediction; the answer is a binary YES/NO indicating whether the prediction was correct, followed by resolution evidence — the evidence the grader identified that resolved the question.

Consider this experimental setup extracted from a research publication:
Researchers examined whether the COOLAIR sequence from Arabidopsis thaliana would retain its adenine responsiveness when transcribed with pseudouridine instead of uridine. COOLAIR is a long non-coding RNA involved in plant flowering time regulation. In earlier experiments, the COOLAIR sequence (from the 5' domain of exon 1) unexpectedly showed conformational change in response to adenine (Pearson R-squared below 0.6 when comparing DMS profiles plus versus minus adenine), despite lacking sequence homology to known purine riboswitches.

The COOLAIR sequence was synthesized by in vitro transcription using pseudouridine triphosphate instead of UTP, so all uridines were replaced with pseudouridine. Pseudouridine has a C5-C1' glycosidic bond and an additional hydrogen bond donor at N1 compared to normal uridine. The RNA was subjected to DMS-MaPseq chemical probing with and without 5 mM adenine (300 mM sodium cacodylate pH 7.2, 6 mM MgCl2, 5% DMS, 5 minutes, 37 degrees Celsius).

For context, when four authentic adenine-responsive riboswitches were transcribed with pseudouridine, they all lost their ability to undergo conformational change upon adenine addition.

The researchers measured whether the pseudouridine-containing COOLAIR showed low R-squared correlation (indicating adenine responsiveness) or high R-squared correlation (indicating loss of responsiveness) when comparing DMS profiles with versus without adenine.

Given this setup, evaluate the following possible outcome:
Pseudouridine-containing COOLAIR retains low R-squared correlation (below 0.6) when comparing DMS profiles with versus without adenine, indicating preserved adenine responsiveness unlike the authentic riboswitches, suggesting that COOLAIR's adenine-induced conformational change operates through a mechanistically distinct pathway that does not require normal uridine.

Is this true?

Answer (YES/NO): NO